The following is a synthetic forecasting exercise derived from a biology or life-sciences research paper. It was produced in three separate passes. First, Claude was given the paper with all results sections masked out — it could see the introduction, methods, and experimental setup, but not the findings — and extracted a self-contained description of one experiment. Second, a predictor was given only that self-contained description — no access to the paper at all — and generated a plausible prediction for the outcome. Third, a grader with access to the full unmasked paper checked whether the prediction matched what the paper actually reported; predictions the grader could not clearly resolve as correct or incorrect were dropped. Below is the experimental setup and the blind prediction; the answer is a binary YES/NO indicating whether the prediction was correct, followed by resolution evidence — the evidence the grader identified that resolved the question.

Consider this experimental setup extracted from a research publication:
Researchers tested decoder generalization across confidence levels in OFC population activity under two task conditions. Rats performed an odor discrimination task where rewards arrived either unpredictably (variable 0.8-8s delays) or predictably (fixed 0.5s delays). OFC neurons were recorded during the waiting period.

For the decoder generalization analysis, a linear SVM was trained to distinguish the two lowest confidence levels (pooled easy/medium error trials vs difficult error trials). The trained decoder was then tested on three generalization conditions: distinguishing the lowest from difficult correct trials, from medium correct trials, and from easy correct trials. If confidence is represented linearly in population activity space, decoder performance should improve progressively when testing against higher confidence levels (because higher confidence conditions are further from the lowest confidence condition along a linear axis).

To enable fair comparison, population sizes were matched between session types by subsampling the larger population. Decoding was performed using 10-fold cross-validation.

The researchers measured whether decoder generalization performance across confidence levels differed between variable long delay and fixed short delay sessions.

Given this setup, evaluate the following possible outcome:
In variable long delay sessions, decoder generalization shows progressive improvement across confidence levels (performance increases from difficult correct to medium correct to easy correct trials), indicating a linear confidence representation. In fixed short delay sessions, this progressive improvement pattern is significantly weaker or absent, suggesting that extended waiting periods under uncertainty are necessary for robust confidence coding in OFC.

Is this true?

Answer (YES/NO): YES